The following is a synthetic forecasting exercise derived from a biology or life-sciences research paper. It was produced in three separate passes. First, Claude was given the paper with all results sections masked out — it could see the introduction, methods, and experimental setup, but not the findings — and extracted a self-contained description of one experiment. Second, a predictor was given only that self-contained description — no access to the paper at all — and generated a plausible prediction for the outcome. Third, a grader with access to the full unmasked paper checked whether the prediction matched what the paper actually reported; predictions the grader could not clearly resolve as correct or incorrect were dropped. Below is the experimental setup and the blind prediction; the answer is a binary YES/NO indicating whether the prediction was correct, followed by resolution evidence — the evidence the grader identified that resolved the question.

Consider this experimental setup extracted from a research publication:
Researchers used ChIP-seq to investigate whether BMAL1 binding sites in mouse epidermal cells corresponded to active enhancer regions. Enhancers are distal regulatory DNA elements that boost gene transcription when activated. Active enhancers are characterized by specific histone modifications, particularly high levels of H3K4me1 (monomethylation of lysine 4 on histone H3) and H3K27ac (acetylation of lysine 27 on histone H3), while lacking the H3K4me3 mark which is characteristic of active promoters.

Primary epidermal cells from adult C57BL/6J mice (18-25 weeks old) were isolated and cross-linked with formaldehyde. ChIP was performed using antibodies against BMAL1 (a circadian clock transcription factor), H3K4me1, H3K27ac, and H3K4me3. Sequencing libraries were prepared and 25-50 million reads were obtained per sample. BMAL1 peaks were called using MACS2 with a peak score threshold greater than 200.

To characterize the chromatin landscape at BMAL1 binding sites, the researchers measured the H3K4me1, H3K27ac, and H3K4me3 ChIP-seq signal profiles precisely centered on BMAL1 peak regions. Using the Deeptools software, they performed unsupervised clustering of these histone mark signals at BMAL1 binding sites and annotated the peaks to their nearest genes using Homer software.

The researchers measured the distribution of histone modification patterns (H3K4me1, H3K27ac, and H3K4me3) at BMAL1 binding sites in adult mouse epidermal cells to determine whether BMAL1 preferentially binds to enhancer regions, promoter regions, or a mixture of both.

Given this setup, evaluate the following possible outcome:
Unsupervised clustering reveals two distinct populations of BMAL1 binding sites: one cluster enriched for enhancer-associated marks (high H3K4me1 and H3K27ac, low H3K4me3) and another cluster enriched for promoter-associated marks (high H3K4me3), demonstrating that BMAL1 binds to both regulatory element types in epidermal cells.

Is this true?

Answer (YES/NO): NO